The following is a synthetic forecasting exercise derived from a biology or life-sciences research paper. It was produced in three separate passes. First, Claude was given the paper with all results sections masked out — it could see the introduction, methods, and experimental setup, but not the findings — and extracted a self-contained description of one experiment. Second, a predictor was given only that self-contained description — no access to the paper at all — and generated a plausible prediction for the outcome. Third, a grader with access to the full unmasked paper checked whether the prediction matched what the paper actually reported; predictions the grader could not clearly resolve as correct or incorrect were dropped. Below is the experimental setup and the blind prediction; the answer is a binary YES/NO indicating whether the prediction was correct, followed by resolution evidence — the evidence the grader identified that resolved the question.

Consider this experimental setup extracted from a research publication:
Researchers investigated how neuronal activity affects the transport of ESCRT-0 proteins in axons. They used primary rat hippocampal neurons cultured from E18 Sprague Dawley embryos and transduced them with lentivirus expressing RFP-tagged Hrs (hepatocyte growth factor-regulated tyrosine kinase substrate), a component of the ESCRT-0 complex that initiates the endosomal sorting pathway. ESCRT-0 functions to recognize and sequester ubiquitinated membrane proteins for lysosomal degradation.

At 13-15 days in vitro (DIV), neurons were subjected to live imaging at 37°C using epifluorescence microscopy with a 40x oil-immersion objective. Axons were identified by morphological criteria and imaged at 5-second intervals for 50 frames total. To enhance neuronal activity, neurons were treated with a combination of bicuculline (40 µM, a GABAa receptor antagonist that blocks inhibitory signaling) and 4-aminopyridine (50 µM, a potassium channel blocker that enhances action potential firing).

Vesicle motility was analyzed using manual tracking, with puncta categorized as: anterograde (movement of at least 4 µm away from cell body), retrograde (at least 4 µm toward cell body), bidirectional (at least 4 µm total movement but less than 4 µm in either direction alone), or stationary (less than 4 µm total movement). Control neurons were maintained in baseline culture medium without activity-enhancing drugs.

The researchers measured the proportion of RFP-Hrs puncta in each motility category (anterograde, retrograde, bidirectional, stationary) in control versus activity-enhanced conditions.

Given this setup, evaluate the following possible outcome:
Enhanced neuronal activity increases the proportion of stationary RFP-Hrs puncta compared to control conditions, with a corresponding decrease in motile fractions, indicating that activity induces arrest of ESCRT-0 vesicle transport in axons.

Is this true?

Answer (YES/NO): NO